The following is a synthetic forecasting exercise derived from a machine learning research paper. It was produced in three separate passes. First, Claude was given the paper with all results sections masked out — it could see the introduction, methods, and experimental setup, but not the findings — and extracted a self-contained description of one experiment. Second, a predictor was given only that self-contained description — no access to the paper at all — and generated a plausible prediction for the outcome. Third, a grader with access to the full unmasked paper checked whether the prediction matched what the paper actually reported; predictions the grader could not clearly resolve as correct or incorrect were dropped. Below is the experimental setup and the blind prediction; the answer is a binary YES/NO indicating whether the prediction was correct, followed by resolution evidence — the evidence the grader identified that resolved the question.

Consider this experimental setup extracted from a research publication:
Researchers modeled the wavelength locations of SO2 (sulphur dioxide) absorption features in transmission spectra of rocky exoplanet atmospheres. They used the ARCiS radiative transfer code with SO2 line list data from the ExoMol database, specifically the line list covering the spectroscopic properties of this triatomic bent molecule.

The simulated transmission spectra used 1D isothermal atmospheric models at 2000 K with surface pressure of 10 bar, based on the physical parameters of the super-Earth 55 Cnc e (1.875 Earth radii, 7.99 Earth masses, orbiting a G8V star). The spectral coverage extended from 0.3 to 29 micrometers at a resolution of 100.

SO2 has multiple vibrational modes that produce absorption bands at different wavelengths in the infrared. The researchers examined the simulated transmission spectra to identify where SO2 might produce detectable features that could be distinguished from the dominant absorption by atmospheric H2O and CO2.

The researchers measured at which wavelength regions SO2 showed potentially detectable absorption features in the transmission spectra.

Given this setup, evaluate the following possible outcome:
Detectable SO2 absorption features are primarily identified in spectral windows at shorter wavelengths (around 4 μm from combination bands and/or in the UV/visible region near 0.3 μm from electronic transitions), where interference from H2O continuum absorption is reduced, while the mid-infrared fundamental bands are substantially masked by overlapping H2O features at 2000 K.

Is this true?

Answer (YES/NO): NO